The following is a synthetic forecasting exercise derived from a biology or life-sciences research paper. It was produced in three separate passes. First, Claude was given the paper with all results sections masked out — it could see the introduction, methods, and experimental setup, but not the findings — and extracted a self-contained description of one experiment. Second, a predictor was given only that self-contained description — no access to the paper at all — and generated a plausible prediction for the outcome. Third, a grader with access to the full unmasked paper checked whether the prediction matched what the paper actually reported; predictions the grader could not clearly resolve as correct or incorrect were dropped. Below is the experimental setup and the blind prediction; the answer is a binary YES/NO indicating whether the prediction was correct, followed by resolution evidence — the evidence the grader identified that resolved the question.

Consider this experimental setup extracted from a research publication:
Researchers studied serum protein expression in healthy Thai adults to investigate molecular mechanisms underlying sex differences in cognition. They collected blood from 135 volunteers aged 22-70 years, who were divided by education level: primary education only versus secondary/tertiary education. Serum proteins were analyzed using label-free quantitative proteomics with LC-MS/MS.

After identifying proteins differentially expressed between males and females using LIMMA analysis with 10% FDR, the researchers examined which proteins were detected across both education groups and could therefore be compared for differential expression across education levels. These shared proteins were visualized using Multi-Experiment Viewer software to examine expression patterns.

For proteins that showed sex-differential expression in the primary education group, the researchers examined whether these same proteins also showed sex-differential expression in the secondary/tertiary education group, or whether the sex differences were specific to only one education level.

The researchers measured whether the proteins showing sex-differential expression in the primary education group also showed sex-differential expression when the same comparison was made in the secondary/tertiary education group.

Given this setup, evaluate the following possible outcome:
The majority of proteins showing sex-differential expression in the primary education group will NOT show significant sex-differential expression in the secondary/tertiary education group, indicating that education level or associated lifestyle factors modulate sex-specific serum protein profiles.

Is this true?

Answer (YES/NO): NO